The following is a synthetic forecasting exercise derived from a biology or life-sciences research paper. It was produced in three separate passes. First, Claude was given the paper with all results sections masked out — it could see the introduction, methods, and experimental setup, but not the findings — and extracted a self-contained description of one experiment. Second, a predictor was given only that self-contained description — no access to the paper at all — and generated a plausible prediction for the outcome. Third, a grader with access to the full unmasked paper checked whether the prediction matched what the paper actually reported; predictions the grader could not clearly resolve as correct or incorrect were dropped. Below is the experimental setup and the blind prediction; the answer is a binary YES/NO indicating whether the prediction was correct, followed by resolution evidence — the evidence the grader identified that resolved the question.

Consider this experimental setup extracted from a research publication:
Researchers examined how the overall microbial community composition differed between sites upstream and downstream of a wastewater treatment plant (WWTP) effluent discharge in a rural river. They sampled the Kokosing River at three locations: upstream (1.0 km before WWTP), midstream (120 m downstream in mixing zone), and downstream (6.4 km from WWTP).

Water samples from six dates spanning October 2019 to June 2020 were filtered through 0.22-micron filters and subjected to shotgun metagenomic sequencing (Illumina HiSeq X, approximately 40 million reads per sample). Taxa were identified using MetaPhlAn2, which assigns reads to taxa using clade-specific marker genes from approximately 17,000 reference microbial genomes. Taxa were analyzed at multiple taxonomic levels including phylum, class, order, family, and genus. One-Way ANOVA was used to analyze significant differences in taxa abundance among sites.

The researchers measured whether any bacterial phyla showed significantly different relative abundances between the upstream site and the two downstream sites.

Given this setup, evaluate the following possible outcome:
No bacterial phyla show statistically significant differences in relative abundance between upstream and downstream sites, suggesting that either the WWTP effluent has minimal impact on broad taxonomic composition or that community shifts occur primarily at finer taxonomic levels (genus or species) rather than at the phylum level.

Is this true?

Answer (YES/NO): NO